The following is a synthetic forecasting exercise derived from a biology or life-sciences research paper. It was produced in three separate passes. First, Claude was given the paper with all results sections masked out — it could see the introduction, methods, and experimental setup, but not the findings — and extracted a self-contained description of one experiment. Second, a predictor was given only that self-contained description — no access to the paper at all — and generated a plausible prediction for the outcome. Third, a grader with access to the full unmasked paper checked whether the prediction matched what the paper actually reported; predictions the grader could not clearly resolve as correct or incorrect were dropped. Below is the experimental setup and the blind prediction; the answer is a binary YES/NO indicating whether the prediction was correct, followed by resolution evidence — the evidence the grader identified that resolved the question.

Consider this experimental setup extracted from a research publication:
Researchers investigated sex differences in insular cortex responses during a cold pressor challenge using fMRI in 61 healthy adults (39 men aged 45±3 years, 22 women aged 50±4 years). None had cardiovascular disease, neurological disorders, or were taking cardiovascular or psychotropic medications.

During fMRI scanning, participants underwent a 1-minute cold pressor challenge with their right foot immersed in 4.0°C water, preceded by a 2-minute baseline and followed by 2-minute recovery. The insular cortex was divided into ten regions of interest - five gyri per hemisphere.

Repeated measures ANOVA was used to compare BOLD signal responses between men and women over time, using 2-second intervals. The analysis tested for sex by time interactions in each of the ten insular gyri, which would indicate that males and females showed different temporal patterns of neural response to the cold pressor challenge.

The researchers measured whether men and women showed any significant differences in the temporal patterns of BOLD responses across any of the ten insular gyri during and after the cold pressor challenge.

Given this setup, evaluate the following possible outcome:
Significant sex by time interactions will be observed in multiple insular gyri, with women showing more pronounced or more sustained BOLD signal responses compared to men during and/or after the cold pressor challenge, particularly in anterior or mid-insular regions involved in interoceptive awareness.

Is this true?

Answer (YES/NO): NO